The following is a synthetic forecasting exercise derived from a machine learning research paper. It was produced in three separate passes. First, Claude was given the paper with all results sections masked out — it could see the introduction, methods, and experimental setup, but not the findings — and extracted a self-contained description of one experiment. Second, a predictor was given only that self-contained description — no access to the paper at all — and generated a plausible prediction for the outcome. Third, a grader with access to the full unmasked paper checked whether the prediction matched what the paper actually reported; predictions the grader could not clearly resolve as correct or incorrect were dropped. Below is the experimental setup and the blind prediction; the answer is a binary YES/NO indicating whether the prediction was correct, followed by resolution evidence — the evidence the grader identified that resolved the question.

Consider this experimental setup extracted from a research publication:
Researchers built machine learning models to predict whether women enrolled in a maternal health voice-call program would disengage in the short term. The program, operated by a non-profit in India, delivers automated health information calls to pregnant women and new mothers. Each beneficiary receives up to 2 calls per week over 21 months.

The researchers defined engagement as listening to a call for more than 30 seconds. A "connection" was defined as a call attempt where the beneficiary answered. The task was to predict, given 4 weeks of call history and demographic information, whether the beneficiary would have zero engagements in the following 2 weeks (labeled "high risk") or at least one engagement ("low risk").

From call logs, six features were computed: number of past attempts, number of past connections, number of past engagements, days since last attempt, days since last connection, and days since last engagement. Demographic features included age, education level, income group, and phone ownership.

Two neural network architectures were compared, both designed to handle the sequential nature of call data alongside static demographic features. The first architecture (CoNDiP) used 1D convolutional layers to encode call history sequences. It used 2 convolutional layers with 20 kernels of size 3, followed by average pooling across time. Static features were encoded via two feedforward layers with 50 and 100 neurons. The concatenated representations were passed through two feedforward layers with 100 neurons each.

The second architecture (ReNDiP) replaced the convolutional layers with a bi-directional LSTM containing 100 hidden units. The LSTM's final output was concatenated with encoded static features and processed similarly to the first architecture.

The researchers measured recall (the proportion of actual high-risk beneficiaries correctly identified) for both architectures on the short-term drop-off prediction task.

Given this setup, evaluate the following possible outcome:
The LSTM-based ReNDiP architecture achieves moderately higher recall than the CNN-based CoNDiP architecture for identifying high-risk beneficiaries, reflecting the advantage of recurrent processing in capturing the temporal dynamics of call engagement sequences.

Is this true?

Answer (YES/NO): NO